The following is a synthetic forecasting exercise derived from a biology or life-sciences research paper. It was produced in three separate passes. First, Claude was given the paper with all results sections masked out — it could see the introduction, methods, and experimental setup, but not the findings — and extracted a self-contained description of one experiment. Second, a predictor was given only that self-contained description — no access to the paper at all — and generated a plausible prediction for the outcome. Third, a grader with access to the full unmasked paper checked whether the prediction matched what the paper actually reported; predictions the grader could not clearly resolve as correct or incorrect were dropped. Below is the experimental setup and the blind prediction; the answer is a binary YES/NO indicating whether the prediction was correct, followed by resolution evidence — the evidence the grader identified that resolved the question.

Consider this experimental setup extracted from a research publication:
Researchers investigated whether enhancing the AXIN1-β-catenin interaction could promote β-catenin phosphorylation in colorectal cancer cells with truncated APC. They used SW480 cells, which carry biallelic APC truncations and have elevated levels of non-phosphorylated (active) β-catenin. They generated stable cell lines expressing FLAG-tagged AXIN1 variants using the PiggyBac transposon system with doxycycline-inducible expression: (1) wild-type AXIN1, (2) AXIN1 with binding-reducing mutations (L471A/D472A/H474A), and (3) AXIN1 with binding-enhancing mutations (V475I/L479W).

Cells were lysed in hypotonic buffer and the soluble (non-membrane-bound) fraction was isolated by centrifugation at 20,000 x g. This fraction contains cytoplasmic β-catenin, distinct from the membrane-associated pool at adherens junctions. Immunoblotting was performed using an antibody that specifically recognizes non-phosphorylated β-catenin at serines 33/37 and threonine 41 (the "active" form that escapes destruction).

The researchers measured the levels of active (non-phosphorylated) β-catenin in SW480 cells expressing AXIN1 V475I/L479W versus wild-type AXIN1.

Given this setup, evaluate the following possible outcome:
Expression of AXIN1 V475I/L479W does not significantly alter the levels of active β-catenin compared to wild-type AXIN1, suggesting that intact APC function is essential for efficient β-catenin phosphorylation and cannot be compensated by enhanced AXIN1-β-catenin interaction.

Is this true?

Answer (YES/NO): NO